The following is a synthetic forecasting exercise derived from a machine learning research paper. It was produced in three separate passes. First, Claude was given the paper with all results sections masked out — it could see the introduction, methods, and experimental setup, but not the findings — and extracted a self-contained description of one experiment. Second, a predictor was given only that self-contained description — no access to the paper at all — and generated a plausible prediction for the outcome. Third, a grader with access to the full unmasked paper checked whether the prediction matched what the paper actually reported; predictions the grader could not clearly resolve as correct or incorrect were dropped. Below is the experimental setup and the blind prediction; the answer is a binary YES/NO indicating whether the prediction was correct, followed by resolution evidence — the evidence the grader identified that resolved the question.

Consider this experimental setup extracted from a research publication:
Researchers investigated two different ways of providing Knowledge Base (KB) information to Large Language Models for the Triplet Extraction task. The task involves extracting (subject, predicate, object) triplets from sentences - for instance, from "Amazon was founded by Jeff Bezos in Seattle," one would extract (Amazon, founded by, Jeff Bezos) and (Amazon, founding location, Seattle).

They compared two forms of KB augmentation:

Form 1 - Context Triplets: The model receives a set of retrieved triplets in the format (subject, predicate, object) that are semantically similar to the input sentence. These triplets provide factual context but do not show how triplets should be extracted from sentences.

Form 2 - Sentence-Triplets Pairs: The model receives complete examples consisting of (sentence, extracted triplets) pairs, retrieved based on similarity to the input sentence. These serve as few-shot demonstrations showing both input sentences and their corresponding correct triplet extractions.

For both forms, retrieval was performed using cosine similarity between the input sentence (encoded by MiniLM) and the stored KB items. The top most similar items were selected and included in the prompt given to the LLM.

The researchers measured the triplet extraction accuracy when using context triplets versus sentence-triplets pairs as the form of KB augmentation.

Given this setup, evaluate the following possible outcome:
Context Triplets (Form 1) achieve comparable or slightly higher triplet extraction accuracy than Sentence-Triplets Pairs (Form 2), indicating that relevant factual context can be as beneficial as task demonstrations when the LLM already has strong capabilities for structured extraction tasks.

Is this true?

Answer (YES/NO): NO